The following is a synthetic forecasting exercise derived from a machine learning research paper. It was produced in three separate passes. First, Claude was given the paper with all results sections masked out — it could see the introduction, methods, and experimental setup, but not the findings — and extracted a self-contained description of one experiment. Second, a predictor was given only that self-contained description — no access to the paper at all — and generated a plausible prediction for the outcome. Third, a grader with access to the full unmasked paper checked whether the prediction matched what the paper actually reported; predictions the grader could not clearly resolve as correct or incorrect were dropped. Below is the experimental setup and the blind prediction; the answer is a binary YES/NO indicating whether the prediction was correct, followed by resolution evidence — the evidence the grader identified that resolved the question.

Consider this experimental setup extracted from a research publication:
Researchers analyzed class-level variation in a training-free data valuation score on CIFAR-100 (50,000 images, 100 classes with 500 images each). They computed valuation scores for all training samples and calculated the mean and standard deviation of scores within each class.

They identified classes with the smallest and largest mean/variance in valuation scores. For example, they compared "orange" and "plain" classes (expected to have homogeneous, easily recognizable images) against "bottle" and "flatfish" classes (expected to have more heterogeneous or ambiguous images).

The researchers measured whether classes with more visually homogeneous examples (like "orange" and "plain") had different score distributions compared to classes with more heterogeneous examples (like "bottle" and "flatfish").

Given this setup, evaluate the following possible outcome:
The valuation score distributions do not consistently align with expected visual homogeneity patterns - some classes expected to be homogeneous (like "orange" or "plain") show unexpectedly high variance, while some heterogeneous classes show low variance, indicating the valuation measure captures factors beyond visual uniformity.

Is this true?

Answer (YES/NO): NO